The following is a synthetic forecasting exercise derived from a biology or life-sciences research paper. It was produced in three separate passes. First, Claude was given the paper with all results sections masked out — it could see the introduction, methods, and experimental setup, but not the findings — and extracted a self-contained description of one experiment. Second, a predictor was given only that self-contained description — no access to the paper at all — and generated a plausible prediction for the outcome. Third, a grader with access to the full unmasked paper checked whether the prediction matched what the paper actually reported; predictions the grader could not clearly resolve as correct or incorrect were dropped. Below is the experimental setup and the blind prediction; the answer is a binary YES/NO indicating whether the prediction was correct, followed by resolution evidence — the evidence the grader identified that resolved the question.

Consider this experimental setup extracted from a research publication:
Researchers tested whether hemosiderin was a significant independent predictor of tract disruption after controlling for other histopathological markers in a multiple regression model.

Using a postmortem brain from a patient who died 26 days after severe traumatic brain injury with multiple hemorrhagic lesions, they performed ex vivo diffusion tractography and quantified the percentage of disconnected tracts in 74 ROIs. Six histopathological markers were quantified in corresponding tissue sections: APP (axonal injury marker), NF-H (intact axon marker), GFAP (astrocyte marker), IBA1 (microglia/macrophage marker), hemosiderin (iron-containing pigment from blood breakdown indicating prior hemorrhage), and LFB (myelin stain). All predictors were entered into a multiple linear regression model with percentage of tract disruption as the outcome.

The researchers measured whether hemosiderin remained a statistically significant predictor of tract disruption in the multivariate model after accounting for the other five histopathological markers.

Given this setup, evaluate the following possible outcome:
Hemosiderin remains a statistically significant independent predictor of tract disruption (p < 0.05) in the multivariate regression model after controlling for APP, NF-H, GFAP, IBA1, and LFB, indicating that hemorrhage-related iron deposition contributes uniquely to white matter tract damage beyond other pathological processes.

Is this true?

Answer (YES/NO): YES